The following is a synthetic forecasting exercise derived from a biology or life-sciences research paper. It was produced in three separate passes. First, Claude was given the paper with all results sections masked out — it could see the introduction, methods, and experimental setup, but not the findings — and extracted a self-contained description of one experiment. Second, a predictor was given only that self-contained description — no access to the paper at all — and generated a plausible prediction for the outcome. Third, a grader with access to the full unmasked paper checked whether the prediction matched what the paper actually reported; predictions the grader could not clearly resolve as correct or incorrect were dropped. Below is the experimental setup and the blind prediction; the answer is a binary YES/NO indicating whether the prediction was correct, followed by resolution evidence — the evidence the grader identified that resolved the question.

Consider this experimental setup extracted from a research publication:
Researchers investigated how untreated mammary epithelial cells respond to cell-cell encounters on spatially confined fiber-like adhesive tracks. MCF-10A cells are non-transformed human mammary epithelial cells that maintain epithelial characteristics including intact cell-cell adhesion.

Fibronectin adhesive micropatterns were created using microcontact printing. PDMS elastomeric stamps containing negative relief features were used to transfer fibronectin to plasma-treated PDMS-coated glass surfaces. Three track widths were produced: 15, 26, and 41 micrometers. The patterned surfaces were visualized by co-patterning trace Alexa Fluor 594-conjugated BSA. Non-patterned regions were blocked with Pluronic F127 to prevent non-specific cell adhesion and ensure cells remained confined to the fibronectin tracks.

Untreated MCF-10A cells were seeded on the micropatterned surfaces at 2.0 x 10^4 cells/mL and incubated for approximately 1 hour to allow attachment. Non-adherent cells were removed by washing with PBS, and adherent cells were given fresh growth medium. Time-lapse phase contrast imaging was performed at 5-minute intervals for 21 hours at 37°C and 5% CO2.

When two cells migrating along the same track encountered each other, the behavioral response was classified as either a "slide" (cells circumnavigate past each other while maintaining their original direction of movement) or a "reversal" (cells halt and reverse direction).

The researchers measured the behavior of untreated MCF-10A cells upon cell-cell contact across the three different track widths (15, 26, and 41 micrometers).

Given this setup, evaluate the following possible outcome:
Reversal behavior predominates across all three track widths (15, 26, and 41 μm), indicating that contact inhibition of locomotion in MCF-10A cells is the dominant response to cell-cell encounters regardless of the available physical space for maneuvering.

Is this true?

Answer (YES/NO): YES